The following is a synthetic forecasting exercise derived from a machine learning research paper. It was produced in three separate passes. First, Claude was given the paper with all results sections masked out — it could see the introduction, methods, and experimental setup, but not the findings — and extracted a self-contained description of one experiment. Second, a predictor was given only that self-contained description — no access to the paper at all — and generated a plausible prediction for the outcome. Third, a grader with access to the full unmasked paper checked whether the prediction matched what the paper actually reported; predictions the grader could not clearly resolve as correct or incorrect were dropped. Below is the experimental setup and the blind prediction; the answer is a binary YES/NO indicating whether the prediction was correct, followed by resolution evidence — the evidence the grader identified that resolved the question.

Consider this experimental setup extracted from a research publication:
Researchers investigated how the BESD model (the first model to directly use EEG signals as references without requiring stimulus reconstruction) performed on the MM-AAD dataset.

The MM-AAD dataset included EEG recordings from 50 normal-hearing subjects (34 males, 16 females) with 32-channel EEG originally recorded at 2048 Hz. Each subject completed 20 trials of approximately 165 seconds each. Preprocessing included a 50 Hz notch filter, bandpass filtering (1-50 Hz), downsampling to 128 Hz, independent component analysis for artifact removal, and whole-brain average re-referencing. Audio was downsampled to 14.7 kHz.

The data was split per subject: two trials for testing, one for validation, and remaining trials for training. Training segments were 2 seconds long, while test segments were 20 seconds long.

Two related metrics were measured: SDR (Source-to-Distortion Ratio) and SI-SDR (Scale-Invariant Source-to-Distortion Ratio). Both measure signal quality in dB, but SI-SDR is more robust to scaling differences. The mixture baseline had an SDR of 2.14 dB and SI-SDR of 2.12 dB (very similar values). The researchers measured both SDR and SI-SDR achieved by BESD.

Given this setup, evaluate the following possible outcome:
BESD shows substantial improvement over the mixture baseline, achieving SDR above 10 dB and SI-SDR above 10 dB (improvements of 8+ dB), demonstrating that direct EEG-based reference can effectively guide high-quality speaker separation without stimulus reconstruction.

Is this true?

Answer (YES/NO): NO